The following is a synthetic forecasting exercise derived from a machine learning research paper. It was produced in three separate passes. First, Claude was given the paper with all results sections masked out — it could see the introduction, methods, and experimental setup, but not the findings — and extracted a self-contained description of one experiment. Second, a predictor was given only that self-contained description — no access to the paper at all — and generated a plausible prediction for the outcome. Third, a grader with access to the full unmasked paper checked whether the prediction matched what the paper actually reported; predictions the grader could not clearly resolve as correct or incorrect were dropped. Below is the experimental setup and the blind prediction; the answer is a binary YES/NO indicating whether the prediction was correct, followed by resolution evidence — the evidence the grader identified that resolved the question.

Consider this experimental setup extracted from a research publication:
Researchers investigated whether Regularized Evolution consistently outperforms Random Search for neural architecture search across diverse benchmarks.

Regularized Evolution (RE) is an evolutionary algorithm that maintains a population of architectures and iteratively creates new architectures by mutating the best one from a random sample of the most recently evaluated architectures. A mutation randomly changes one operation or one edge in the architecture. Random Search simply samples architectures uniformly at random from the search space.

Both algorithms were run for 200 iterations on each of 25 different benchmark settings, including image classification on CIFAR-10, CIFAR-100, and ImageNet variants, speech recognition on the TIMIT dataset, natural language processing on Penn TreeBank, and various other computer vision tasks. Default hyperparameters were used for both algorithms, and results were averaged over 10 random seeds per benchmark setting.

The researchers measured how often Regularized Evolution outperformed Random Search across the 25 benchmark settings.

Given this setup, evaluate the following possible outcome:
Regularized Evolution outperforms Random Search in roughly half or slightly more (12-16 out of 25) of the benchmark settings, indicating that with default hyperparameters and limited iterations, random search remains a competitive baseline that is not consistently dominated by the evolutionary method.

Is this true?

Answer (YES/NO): NO